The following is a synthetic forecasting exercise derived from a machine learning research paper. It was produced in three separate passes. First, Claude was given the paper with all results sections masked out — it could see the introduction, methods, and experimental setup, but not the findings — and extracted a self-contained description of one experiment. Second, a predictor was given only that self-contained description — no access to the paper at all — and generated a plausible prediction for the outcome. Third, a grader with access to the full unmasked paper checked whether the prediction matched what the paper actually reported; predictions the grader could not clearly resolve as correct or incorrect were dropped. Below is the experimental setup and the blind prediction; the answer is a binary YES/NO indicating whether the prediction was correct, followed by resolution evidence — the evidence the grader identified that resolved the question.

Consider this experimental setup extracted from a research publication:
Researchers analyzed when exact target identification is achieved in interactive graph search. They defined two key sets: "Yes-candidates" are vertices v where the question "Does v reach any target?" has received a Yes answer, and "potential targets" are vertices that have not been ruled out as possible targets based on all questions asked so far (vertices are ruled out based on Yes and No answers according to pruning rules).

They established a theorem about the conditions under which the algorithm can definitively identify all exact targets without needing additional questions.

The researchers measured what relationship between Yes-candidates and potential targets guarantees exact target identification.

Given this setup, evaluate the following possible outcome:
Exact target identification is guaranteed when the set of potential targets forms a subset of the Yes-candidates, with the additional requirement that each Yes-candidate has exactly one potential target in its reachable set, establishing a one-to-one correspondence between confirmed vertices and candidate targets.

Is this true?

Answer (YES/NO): NO